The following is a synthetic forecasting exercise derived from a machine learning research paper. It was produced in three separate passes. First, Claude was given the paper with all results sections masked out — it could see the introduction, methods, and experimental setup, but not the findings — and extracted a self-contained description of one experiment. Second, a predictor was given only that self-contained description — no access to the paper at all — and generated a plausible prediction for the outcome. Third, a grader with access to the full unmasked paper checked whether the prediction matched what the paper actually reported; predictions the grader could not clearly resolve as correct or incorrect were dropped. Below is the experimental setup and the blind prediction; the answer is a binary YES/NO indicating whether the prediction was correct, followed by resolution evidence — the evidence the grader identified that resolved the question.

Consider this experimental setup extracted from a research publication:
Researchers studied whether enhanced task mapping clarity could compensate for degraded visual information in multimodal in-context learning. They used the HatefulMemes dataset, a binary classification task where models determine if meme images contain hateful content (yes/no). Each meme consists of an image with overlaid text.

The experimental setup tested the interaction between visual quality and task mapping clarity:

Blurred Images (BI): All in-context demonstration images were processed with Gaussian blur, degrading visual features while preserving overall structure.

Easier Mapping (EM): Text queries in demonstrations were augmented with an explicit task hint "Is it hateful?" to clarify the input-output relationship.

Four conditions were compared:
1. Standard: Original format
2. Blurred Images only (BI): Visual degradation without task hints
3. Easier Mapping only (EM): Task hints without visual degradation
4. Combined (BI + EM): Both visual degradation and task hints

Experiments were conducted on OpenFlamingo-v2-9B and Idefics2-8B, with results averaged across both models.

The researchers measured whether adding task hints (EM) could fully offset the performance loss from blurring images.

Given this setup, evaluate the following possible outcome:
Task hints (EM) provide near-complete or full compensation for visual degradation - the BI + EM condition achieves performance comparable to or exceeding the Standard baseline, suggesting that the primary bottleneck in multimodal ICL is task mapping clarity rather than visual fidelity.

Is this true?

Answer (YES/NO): YES